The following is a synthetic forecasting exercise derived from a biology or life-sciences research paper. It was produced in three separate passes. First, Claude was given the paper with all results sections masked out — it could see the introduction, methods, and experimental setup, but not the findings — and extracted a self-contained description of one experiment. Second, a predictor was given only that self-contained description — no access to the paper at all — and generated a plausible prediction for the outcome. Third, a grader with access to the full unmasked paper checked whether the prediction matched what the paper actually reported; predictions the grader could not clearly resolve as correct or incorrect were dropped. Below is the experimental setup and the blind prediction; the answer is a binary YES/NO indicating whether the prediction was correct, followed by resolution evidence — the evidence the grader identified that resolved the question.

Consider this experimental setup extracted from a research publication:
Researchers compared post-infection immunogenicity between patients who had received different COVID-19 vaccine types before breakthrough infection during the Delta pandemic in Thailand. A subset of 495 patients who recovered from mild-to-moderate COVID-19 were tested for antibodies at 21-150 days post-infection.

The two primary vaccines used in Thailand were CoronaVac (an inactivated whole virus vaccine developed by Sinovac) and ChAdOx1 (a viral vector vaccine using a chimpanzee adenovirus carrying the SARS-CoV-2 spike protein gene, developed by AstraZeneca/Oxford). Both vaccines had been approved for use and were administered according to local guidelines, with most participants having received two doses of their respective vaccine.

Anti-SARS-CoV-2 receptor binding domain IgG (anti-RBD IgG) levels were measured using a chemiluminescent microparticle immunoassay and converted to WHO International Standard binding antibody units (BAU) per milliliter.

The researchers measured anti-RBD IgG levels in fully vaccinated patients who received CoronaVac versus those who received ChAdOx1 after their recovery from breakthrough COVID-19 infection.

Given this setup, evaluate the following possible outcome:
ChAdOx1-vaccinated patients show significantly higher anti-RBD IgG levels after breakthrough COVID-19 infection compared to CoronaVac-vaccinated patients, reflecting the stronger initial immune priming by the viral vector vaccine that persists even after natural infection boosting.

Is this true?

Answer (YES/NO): NO